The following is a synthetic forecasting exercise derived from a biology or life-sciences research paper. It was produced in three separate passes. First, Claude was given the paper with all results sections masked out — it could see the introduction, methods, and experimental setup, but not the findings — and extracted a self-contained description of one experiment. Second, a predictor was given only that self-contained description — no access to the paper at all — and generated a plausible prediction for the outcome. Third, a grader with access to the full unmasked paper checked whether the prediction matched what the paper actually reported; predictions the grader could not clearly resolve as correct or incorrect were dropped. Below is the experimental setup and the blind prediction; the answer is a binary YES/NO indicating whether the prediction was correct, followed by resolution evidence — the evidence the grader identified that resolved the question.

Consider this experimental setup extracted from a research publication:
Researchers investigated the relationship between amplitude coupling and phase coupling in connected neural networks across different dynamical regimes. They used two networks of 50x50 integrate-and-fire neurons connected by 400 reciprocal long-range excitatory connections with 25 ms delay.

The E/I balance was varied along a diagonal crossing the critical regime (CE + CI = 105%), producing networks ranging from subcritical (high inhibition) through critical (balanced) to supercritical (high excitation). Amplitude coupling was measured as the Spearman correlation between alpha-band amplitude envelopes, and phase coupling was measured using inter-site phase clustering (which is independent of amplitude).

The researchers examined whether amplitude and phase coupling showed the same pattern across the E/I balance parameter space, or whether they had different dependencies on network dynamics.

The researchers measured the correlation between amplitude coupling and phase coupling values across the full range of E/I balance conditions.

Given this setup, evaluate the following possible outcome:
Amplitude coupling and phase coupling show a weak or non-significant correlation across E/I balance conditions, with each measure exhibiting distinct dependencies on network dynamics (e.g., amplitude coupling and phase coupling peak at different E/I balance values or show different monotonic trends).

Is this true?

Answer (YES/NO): YES